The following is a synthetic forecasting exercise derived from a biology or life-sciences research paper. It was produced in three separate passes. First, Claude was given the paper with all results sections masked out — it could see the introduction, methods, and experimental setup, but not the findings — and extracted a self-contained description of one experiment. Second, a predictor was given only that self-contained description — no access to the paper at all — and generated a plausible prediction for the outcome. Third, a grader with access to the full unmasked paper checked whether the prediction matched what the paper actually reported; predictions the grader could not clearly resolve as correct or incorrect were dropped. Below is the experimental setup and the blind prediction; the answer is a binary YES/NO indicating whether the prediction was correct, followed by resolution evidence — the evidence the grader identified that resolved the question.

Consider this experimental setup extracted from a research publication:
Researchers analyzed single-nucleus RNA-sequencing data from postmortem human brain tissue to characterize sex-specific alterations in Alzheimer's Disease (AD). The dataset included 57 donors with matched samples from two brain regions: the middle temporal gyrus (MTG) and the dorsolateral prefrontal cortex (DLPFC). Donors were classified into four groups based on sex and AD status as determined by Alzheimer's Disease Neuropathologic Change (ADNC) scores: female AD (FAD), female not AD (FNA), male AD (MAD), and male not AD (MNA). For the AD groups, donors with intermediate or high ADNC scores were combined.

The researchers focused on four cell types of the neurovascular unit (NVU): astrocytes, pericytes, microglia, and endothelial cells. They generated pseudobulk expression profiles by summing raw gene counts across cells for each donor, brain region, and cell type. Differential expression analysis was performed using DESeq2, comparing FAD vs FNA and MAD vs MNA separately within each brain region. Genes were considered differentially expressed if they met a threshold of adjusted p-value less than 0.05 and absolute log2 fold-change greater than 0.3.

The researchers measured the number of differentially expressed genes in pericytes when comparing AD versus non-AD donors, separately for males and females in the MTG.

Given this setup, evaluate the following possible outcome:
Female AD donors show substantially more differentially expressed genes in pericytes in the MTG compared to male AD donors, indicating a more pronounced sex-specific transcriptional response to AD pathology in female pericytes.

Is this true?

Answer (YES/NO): YES